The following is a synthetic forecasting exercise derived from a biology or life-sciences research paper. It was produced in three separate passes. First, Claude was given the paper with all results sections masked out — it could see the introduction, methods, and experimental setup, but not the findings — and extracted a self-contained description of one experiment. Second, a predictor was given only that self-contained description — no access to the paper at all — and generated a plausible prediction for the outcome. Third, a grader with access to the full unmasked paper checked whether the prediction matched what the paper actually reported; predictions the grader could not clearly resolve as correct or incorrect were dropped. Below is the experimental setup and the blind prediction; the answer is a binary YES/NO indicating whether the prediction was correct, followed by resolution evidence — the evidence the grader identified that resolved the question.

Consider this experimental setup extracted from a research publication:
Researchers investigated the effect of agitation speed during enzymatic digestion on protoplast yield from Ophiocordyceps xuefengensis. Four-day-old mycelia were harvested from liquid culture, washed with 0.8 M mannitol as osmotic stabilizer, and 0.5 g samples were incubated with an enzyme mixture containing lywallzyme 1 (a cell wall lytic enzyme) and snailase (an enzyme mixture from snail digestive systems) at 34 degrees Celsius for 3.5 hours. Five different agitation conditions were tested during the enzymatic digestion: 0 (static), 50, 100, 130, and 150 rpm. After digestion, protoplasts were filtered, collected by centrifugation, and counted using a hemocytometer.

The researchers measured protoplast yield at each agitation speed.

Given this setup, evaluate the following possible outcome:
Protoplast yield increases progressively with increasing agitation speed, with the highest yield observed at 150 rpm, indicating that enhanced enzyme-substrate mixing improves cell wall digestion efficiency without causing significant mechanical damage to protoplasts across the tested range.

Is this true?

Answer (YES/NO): NO